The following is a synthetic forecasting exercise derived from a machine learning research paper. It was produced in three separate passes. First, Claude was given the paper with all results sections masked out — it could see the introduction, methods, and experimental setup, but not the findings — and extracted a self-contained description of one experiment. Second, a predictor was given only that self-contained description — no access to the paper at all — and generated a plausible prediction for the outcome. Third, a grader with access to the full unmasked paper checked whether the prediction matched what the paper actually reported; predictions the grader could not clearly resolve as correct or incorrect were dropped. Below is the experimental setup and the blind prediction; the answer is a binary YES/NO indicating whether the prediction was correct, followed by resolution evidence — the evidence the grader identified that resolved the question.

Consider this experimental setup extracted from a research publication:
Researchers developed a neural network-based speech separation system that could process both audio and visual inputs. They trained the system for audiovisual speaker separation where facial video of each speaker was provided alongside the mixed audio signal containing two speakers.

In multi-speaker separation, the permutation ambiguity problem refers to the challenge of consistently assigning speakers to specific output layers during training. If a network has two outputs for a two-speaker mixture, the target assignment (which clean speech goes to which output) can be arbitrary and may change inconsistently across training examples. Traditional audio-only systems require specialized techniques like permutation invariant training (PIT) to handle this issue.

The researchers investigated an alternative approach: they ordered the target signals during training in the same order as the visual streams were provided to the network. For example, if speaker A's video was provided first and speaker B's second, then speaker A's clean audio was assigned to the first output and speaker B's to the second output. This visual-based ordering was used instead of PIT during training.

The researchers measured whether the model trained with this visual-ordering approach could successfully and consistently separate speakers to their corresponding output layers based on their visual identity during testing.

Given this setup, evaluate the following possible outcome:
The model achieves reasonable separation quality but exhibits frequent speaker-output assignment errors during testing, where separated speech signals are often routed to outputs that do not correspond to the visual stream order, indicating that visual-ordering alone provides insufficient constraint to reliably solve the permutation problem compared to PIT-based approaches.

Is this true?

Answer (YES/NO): NO